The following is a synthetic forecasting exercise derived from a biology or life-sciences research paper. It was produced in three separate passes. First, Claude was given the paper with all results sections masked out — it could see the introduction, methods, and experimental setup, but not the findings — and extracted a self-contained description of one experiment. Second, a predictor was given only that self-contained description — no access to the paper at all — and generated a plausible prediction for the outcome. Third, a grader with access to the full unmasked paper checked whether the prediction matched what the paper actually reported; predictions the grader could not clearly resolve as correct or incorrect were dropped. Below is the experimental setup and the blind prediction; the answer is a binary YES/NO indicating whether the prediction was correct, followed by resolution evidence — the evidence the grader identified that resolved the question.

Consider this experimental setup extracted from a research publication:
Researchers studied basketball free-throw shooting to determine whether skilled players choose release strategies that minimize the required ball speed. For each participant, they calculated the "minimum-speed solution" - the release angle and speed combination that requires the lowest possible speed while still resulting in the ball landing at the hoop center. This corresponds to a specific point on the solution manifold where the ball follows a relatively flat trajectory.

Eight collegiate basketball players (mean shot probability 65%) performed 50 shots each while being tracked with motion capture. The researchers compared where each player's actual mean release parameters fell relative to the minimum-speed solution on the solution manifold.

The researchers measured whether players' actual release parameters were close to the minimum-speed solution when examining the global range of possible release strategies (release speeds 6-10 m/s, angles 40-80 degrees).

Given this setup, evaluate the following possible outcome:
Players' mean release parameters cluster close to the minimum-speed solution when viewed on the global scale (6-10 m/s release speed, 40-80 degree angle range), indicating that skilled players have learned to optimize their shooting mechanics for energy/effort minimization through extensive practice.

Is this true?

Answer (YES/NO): YES